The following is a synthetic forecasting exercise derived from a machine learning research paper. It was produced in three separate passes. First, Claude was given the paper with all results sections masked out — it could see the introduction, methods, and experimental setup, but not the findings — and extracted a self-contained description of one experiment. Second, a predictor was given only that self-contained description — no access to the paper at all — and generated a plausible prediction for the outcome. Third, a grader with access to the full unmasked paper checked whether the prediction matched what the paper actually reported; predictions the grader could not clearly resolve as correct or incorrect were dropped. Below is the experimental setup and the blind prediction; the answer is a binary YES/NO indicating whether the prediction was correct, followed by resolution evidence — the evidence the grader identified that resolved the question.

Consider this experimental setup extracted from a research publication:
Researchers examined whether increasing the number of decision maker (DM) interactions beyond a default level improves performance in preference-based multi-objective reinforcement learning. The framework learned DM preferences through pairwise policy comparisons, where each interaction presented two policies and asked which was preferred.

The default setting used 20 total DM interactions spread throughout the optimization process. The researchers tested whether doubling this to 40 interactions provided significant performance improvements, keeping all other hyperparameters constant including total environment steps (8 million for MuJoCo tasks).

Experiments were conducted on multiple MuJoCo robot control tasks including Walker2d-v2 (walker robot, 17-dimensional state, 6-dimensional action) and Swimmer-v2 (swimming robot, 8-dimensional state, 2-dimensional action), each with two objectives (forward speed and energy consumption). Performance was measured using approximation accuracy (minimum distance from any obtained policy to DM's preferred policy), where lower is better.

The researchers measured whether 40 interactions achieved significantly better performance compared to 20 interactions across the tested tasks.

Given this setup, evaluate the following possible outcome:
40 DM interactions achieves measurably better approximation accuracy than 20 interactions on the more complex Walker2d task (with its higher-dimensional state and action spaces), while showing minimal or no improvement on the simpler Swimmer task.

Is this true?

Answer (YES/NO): NO